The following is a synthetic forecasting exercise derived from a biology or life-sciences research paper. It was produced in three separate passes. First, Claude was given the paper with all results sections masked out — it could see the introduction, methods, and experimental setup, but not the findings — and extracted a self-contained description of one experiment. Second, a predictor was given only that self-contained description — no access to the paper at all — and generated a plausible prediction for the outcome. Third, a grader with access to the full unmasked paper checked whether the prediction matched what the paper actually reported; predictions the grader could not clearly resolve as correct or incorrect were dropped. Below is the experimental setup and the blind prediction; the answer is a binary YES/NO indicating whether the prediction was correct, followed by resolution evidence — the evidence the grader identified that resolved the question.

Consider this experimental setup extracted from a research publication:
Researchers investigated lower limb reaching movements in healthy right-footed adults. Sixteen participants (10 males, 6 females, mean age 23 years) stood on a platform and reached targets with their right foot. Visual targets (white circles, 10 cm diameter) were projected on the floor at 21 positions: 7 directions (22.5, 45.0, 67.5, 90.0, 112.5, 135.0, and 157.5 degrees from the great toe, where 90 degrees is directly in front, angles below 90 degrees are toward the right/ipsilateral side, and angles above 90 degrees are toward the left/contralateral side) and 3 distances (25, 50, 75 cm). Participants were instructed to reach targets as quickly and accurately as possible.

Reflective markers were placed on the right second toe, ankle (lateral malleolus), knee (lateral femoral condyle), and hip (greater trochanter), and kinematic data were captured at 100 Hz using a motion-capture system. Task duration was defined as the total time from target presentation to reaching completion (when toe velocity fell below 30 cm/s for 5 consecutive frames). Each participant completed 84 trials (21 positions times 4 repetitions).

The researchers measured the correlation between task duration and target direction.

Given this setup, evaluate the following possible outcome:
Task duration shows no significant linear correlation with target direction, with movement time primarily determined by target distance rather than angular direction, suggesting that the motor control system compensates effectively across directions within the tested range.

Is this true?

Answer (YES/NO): NO